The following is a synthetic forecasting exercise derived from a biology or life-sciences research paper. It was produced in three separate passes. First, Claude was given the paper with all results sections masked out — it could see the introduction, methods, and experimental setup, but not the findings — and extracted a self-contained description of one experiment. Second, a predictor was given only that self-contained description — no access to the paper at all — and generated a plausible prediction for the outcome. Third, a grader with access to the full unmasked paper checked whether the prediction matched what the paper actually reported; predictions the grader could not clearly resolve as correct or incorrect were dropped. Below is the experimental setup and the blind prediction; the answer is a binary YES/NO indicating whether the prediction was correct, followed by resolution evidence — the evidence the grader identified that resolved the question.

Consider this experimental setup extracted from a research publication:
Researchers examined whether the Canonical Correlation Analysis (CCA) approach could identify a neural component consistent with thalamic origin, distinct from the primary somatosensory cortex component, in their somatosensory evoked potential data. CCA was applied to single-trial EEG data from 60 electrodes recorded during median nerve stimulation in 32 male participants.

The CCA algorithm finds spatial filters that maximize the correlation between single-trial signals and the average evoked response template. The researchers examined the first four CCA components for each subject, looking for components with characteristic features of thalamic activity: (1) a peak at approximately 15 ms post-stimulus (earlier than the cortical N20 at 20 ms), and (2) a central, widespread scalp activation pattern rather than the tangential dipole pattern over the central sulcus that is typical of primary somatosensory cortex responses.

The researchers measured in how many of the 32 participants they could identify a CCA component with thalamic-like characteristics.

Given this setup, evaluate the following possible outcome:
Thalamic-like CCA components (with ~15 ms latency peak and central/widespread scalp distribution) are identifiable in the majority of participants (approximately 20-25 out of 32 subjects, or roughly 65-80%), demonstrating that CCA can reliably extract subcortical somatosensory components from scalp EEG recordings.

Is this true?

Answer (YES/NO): NO